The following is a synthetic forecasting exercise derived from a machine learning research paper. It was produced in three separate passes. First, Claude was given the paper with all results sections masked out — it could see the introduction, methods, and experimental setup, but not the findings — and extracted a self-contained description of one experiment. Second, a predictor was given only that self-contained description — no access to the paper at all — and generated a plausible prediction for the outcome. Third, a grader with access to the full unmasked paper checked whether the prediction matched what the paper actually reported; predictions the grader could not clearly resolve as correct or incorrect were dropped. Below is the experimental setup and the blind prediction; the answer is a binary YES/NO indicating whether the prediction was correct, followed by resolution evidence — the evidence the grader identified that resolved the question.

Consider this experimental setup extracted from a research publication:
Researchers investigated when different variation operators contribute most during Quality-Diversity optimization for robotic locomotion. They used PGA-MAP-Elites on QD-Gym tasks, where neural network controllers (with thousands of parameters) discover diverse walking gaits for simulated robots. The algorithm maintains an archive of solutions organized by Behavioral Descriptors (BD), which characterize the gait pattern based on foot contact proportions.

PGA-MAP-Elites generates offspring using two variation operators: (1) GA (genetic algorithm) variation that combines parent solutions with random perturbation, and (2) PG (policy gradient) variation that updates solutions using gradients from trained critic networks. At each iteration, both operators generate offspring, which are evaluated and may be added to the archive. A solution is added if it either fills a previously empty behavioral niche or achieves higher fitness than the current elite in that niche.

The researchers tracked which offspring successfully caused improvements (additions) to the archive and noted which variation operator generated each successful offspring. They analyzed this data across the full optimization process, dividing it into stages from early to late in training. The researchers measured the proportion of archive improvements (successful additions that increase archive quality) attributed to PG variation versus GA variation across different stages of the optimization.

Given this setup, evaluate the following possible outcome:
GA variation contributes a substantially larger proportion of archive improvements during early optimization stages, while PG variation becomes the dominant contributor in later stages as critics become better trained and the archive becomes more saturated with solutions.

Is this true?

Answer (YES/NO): NO